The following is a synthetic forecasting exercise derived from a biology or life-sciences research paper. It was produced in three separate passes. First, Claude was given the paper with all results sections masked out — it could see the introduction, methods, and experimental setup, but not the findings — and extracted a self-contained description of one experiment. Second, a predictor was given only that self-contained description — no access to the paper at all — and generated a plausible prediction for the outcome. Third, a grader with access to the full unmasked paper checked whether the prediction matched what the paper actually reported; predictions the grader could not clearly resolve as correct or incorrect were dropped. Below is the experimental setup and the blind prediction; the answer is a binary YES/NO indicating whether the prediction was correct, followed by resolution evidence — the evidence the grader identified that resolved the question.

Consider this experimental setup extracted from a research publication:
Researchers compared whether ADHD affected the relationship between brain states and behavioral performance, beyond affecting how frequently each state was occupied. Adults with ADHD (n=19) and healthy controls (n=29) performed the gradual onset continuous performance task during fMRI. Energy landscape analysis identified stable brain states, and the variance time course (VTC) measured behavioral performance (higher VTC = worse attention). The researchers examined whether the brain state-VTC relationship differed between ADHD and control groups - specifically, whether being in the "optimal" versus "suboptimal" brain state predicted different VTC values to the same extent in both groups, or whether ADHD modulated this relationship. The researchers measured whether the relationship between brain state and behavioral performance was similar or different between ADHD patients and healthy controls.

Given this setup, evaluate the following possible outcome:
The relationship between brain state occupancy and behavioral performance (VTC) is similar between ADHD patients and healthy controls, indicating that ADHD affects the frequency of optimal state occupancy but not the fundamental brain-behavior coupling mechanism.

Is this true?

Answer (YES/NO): YES